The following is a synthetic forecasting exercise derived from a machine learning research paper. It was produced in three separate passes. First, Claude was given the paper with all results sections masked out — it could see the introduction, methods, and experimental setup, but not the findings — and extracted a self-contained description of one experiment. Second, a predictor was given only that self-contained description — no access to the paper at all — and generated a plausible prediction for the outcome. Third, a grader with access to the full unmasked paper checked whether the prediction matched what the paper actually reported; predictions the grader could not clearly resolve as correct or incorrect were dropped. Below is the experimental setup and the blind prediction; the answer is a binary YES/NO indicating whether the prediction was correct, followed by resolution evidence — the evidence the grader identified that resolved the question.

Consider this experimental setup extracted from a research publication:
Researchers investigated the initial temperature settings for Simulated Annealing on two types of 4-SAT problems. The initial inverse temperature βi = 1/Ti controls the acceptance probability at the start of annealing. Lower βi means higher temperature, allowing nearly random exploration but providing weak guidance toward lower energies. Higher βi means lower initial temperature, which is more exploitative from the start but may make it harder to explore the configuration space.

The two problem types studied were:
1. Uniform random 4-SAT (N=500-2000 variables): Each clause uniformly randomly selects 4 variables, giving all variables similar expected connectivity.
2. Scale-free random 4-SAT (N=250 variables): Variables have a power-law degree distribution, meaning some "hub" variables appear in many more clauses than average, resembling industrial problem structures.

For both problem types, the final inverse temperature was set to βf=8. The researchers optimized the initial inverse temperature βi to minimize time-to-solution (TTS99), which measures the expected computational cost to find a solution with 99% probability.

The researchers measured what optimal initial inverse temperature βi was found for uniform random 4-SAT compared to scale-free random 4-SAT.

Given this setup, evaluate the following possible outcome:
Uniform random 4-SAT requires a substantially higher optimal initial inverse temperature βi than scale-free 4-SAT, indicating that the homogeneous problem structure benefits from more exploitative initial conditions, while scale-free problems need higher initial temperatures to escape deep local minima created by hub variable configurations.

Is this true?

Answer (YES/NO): YES